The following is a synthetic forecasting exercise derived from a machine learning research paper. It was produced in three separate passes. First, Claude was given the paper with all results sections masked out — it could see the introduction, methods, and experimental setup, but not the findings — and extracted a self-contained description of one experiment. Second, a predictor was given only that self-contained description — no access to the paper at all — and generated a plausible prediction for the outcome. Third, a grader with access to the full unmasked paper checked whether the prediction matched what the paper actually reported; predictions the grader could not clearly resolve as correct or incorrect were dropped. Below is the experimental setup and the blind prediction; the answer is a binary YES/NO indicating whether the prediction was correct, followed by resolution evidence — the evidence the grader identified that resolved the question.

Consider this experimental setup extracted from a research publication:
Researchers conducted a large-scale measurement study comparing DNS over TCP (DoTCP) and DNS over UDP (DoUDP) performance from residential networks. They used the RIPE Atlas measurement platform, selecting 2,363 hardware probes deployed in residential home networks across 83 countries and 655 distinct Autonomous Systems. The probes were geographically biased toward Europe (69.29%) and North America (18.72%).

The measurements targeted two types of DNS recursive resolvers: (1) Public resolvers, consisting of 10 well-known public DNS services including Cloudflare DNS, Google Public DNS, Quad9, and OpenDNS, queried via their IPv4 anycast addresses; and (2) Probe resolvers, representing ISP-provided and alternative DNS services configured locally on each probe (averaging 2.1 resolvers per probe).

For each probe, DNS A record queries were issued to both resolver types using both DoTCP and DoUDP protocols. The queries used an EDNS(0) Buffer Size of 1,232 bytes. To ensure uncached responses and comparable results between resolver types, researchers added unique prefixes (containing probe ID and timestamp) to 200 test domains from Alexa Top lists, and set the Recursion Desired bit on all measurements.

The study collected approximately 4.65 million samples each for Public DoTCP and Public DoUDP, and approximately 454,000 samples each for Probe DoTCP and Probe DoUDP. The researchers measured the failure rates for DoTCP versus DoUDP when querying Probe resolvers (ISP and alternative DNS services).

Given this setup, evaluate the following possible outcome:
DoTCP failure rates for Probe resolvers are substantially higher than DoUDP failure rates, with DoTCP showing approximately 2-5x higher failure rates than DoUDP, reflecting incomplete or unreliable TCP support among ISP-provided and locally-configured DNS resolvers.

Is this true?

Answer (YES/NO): NO